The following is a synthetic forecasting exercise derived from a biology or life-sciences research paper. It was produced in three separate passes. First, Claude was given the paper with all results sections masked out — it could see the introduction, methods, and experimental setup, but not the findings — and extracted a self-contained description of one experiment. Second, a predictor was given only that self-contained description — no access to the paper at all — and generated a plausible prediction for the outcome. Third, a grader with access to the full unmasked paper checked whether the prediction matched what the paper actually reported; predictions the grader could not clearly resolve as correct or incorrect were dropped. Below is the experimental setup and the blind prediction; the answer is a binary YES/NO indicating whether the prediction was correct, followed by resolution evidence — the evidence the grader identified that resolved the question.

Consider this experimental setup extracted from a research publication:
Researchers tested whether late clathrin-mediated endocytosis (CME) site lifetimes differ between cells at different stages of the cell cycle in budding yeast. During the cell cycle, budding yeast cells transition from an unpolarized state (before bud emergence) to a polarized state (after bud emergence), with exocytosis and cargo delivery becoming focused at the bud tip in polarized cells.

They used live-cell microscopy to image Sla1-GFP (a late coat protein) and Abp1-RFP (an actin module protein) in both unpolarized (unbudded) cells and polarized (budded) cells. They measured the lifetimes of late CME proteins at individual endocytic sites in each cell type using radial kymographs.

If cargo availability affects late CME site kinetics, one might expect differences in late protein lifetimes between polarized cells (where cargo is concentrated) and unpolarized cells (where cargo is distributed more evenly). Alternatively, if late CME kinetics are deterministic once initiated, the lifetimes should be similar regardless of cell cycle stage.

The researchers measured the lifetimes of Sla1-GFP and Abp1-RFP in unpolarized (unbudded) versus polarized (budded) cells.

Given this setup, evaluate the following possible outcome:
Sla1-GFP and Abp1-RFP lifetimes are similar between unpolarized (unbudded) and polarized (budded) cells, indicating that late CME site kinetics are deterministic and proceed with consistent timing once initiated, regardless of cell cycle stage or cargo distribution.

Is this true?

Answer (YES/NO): YES